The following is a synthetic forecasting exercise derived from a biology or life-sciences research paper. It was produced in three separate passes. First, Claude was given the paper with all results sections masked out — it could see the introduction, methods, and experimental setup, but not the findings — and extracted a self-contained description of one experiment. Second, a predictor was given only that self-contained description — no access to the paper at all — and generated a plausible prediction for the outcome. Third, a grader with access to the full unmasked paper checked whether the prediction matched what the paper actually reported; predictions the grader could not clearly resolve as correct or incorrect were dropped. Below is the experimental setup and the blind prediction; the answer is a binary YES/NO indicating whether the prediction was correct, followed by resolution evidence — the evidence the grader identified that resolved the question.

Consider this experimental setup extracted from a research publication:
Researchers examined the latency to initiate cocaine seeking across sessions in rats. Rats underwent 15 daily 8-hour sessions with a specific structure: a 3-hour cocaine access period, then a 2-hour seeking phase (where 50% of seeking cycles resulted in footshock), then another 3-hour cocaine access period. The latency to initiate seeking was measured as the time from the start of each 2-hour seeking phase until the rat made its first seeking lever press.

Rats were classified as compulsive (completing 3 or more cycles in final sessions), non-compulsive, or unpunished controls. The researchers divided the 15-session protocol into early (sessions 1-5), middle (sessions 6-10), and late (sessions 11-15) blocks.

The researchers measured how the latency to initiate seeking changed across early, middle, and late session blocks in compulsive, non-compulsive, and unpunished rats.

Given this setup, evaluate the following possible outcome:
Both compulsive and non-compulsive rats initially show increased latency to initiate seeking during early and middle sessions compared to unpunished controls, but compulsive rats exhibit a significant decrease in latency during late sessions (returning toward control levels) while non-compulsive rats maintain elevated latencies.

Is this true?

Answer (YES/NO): NO